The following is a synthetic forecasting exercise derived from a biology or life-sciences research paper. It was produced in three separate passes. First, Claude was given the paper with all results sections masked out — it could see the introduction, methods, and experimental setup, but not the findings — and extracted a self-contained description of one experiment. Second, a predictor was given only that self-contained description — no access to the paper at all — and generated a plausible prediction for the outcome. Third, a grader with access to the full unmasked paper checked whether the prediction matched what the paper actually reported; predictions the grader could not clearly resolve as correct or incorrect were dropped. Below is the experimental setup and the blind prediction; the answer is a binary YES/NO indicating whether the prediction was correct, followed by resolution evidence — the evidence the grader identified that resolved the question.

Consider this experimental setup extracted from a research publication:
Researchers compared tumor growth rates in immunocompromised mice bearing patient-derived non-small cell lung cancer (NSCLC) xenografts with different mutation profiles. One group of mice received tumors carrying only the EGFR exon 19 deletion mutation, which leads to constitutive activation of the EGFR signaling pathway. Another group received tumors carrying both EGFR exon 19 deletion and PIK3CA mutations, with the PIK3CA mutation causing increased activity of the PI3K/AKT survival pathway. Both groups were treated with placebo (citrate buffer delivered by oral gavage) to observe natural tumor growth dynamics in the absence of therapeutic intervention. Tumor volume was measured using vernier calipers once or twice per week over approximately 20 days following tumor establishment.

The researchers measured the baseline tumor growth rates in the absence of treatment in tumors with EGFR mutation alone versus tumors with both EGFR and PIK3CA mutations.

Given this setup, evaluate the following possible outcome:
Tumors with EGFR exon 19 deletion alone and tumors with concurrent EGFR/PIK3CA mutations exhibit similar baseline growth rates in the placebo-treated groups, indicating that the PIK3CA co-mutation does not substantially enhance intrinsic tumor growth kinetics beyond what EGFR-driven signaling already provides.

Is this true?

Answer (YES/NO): NO